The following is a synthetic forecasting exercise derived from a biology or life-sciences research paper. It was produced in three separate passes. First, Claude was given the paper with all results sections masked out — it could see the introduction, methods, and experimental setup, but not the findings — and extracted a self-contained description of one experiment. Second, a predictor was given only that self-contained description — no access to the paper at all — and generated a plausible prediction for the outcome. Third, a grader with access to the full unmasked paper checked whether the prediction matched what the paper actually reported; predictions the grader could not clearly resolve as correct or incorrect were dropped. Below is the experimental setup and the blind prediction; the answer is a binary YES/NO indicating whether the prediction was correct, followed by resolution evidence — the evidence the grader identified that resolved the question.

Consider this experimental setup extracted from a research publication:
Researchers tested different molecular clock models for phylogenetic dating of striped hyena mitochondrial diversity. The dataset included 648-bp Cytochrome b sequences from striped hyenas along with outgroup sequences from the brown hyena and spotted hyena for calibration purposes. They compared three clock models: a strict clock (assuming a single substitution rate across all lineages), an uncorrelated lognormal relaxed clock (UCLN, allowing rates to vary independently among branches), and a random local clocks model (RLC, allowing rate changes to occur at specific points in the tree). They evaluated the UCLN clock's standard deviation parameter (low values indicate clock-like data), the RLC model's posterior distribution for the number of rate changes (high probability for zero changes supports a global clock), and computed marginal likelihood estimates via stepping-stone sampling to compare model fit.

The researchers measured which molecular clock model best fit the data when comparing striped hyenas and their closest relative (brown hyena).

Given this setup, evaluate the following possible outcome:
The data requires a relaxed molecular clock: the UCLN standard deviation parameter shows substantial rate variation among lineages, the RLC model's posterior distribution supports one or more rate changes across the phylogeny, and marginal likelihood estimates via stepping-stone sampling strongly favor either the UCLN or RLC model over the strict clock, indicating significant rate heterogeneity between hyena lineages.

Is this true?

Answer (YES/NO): NO